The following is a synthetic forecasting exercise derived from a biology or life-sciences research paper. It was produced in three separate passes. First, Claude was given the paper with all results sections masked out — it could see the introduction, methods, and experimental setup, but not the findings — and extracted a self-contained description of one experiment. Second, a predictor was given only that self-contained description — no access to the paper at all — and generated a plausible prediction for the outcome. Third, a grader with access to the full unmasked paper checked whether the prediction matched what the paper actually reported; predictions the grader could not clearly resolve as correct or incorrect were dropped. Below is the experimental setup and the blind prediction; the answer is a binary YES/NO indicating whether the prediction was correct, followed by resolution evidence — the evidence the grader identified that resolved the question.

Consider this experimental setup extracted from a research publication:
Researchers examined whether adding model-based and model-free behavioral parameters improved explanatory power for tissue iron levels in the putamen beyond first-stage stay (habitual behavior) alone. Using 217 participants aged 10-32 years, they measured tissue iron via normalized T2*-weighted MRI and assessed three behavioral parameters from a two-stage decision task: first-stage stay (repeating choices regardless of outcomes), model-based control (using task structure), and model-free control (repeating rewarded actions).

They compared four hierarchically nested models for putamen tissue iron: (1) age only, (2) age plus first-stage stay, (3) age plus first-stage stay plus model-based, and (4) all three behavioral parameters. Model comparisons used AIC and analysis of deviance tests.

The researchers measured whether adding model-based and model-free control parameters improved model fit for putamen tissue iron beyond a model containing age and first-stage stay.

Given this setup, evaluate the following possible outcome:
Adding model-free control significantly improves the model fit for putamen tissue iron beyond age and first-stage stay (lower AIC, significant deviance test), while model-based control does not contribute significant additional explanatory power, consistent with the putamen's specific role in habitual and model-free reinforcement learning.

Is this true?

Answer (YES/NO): NO